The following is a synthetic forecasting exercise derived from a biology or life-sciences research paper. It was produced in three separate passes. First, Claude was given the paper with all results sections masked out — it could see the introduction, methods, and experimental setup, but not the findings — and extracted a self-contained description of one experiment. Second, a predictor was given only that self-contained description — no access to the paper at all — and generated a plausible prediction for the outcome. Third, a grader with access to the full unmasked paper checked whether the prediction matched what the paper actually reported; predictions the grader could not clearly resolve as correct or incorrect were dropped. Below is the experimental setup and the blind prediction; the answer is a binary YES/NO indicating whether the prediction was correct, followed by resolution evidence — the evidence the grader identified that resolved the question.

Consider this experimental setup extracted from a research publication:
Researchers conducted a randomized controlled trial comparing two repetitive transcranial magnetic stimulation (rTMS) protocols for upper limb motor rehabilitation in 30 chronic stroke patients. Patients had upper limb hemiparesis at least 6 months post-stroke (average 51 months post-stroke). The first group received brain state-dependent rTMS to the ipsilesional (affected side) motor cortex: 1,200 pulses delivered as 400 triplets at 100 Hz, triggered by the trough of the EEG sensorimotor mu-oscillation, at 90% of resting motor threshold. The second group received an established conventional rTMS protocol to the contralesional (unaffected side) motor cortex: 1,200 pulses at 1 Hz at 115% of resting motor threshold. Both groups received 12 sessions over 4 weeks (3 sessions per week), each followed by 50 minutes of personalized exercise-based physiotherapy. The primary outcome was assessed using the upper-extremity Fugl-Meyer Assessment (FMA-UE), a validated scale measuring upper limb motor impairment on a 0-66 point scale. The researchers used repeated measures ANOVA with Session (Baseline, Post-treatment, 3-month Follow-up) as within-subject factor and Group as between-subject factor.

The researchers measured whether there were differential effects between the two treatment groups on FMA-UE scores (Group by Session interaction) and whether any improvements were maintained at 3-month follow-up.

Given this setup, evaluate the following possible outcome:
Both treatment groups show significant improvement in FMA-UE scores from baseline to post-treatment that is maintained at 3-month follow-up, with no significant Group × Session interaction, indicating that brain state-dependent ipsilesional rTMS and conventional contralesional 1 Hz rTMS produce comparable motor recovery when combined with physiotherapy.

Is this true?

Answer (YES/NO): YES